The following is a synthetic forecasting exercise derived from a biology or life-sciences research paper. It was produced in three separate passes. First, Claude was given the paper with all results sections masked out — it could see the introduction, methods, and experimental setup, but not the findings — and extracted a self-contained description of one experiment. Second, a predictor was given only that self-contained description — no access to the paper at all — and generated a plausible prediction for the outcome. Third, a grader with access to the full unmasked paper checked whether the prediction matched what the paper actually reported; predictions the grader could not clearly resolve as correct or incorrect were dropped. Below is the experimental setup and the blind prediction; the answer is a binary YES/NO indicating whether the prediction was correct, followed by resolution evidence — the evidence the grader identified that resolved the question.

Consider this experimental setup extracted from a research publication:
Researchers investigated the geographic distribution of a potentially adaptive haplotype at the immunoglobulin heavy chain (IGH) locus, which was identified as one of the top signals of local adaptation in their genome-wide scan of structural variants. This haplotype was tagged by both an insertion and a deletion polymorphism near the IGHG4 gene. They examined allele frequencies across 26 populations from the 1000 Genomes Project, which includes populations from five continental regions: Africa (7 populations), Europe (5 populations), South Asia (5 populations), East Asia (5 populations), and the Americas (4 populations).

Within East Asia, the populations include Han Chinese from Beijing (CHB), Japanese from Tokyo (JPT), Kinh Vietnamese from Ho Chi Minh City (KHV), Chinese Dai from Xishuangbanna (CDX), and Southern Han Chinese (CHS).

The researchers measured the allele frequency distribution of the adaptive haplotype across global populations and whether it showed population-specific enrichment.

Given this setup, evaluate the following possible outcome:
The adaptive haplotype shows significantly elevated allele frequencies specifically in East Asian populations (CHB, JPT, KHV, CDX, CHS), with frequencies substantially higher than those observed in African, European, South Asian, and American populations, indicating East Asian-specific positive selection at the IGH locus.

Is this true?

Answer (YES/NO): NO